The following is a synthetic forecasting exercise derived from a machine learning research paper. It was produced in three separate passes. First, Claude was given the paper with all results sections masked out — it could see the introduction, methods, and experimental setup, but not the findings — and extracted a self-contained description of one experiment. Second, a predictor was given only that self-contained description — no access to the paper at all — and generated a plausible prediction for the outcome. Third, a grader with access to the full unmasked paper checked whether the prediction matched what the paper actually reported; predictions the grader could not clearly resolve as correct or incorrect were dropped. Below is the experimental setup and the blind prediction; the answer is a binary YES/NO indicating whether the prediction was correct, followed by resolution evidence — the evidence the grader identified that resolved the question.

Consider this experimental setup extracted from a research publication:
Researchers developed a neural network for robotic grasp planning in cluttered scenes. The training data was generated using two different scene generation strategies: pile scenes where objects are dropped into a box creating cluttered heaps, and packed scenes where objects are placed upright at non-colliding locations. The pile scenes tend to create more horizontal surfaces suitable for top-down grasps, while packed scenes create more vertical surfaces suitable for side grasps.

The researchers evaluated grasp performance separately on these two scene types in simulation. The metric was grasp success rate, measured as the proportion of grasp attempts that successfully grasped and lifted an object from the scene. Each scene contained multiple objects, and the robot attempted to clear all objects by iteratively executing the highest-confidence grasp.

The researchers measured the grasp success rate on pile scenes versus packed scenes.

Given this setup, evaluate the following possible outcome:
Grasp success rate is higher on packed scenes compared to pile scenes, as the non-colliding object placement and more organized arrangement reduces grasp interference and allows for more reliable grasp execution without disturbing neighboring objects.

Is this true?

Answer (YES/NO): YES